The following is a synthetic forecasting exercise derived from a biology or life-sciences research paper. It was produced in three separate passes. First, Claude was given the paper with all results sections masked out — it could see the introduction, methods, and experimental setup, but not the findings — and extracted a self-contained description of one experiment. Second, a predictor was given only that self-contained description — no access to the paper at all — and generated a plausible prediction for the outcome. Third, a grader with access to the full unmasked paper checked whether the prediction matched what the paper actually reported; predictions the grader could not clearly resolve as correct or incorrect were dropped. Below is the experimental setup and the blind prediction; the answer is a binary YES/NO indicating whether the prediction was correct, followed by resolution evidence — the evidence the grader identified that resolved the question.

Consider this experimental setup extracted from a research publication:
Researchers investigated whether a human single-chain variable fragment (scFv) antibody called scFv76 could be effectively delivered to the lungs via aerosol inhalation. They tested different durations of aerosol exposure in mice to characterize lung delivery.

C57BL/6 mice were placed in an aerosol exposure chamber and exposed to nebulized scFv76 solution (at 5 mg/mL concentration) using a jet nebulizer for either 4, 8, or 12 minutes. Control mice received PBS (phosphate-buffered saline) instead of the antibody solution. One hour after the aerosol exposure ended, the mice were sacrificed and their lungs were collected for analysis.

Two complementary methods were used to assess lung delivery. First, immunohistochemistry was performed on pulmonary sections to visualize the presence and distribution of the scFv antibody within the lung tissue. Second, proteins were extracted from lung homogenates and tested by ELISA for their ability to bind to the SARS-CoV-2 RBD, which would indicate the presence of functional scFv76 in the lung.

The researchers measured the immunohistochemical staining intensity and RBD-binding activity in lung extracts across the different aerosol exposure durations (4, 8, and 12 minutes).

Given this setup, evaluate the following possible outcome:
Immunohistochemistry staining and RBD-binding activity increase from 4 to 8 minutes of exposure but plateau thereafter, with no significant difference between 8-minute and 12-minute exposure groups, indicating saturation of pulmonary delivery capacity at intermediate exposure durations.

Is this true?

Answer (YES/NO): NO